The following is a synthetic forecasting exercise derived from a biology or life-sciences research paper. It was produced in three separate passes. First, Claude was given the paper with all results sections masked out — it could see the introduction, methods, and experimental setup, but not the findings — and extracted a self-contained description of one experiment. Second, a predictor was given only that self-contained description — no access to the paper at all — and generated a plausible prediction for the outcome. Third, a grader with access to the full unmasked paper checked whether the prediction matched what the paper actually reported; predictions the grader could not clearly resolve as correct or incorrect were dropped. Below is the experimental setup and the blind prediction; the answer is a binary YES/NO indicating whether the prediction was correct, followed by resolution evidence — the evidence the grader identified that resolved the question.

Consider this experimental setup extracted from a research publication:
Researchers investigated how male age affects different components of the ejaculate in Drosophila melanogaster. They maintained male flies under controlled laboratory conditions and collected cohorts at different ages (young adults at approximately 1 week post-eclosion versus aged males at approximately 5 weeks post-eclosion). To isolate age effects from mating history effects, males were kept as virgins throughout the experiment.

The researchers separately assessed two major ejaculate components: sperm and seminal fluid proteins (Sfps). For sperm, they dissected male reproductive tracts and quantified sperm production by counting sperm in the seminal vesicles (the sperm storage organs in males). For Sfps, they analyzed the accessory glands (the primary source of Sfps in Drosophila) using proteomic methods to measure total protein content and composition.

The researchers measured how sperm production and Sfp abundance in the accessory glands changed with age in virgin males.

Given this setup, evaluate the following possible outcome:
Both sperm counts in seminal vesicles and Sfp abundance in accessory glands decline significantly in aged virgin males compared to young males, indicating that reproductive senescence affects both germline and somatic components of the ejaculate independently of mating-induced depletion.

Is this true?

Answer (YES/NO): NO